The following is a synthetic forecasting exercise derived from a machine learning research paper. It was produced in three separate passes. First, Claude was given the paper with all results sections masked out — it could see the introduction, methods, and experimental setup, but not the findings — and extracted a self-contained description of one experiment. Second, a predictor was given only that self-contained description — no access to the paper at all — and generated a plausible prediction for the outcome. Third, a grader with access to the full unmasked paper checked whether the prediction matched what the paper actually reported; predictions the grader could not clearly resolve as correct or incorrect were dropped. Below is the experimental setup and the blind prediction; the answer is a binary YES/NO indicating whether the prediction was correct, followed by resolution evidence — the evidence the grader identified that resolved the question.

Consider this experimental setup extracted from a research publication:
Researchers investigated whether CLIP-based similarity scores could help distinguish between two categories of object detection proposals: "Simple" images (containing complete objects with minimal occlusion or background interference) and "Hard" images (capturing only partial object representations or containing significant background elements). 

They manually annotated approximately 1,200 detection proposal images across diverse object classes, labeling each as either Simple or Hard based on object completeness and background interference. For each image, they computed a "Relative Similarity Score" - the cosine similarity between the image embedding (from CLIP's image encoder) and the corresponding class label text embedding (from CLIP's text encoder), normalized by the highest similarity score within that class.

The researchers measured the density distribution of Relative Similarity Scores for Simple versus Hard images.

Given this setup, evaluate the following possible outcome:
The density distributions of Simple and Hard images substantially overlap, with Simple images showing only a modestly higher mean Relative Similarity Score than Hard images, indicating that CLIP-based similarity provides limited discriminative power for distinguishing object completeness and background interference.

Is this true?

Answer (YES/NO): NO